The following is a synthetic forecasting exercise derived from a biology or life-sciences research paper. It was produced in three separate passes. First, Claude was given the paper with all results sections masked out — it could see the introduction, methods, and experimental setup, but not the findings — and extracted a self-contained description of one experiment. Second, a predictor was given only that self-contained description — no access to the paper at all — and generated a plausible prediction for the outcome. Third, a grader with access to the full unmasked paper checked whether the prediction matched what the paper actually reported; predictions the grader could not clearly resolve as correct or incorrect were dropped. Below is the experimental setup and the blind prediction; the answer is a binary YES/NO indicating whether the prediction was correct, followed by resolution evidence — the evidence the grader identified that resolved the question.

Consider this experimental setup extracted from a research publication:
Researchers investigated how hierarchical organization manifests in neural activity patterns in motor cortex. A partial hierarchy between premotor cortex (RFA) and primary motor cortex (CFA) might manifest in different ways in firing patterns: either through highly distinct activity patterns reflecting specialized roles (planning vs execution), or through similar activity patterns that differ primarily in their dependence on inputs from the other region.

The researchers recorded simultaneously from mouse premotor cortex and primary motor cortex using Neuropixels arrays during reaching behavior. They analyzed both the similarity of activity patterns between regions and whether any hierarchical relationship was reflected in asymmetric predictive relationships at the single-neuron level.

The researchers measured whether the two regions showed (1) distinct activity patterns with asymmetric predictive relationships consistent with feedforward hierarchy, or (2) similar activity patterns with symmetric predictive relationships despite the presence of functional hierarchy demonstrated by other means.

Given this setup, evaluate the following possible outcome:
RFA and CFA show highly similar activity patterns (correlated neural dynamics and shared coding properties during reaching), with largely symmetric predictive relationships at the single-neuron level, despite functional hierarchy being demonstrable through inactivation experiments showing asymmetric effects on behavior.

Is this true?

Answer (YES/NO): YES